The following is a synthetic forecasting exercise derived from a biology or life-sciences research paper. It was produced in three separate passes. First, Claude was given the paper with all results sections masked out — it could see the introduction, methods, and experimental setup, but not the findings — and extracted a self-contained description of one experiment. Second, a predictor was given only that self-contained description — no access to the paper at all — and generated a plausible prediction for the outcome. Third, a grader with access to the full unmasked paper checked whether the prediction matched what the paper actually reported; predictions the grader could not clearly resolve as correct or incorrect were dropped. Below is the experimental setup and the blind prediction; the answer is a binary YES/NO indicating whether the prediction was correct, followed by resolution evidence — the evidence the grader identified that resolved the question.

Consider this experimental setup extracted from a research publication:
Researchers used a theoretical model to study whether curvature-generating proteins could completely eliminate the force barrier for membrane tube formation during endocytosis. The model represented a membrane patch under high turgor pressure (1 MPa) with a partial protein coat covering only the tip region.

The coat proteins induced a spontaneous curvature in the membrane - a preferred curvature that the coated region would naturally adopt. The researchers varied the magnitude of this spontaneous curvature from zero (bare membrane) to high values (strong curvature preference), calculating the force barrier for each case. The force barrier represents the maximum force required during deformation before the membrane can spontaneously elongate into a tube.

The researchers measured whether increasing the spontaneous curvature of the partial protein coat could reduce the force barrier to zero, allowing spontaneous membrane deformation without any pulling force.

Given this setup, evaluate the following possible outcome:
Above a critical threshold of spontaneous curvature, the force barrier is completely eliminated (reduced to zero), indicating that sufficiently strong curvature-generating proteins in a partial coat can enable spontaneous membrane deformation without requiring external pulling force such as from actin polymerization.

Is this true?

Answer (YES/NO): NO